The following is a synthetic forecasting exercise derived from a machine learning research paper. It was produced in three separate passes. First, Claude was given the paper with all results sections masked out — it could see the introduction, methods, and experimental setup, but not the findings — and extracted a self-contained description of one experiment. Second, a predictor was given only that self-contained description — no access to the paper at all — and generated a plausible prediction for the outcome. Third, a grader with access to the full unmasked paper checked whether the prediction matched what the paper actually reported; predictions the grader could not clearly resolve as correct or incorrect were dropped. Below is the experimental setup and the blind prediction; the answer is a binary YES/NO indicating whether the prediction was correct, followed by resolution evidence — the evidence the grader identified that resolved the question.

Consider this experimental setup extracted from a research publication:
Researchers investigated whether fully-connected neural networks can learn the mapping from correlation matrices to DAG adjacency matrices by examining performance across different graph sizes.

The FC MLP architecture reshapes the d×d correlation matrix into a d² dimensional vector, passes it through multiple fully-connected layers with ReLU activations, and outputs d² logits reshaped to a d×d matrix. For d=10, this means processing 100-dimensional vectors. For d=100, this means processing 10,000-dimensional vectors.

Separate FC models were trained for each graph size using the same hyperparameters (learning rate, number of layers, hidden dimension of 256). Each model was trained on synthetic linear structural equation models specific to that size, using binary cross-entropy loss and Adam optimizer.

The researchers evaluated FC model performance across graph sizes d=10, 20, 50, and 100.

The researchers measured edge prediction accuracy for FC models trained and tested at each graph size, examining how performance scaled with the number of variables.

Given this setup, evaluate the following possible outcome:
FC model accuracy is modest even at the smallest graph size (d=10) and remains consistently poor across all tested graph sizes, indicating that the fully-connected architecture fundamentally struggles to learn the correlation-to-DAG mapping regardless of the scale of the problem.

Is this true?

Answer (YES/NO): NO